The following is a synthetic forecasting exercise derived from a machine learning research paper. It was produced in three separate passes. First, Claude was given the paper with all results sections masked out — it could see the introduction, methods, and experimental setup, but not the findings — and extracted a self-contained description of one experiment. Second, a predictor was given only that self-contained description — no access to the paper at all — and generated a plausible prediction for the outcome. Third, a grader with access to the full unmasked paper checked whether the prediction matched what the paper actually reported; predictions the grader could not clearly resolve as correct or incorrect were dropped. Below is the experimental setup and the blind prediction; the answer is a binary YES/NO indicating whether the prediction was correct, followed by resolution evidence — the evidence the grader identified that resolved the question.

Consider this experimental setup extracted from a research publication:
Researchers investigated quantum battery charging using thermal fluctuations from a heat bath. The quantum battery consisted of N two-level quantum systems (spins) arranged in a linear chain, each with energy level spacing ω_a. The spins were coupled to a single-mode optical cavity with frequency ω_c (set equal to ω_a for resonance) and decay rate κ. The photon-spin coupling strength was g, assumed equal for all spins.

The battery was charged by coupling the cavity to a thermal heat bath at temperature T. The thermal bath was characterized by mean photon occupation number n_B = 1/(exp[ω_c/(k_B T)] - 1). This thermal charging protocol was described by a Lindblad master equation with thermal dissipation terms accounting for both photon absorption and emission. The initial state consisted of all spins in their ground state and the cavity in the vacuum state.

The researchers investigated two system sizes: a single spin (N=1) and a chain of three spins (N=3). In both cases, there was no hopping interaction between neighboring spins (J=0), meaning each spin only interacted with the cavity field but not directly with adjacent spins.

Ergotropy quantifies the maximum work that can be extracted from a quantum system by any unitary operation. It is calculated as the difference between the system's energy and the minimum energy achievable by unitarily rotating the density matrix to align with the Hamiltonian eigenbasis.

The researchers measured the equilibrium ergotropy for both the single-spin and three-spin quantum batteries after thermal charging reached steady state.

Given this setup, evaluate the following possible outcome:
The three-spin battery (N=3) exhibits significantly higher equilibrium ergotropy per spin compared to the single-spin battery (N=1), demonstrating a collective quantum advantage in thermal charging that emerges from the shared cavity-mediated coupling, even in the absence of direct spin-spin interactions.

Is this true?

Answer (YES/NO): YES